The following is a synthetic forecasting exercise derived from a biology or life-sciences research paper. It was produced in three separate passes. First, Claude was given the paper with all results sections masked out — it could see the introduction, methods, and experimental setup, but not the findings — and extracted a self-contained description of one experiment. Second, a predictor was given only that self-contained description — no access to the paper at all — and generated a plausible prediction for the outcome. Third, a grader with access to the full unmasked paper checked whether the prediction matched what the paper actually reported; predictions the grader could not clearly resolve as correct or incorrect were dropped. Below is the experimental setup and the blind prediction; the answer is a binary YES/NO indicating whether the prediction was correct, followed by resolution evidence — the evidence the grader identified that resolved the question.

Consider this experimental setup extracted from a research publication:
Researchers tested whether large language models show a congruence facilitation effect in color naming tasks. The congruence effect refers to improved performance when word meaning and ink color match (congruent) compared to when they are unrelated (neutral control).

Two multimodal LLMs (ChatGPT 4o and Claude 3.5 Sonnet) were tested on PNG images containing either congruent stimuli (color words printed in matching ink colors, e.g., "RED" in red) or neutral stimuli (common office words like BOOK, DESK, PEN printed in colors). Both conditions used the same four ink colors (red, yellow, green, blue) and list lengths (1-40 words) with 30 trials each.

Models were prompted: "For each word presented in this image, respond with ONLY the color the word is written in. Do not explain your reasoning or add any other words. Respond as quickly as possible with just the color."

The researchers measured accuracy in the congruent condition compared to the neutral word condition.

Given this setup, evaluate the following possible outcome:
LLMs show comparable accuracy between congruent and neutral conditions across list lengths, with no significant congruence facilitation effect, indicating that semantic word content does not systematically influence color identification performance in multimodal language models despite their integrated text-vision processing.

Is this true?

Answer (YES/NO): NO